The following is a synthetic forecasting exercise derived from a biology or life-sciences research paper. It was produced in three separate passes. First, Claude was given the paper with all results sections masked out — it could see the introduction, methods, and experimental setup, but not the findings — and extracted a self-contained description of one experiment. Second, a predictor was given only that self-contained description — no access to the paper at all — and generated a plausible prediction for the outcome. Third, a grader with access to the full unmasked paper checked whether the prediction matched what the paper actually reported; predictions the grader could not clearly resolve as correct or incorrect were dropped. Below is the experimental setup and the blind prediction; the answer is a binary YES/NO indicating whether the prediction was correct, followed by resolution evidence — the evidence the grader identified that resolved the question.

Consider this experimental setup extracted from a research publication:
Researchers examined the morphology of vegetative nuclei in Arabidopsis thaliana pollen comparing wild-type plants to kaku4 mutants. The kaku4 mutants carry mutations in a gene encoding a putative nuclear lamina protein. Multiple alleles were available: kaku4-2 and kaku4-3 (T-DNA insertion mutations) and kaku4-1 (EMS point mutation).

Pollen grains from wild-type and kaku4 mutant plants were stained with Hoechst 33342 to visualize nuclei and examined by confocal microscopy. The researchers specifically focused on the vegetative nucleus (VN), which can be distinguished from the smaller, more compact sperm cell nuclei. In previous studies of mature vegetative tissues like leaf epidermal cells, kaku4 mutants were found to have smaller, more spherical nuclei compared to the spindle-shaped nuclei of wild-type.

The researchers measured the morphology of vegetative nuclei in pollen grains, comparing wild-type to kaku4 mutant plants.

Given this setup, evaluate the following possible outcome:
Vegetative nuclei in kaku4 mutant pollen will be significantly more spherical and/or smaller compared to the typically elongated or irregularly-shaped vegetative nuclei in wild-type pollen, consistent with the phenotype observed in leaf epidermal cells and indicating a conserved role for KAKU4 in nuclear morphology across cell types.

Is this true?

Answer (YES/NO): YES